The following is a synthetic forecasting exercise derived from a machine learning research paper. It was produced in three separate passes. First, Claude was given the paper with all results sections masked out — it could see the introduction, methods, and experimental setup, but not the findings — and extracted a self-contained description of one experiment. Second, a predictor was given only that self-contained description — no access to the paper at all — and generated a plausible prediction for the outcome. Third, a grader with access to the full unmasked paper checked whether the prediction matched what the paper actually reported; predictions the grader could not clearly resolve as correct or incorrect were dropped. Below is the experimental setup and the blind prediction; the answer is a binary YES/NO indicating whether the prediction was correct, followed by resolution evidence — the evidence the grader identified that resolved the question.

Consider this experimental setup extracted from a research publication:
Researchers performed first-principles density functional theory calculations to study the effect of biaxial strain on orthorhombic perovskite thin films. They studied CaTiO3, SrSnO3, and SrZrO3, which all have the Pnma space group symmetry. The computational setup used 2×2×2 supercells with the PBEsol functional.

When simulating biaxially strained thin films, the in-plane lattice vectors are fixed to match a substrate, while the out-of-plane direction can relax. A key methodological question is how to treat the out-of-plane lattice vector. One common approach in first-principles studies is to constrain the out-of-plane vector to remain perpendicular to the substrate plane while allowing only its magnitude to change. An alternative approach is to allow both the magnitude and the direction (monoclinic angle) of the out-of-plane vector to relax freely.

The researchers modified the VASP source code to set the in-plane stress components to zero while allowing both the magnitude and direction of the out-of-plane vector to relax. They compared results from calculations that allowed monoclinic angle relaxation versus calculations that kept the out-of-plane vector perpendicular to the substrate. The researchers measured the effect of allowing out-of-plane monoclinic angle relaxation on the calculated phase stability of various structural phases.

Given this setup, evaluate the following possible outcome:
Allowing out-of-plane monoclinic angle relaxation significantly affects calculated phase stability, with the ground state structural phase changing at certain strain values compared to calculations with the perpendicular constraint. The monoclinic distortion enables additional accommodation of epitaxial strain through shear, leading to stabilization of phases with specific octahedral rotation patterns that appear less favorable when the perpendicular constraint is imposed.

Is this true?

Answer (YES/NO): YES